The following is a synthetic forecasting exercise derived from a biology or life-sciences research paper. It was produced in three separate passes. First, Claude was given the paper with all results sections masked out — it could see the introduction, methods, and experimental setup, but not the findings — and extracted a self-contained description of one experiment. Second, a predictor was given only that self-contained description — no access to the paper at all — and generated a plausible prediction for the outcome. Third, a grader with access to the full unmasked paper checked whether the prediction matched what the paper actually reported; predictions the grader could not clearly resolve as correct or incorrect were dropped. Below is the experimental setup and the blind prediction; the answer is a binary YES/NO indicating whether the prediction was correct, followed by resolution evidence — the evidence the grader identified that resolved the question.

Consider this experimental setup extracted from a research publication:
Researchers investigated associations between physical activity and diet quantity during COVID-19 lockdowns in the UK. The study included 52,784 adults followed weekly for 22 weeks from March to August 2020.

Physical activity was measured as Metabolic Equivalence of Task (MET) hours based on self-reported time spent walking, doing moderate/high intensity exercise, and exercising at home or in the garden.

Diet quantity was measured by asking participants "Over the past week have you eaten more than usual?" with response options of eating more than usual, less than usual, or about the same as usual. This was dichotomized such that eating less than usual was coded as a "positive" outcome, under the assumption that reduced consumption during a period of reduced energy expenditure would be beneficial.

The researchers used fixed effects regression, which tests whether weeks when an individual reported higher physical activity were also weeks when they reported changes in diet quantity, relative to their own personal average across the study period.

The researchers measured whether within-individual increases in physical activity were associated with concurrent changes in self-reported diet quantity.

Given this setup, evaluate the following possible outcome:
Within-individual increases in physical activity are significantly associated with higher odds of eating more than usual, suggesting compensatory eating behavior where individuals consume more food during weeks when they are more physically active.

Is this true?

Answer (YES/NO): NO